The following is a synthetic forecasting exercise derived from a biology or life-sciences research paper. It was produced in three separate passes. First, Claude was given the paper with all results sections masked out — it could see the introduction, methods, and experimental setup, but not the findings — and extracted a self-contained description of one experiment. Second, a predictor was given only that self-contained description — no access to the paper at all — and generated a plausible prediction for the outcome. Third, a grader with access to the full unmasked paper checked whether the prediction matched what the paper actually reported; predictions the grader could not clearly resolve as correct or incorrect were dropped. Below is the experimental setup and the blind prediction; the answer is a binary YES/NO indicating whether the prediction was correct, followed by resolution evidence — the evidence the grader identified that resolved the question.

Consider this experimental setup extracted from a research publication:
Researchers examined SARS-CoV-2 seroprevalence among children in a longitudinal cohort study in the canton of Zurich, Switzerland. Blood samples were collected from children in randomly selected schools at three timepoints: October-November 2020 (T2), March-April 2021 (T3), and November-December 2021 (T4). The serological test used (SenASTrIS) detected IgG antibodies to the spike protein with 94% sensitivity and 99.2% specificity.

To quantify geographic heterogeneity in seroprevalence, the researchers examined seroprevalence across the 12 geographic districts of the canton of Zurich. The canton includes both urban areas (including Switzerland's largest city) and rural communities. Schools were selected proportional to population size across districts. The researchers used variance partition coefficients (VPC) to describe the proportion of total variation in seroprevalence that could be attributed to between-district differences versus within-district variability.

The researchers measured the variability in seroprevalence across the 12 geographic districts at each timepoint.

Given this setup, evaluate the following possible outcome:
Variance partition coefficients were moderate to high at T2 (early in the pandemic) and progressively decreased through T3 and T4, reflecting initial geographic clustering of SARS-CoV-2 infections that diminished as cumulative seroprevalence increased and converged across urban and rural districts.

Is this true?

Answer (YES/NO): NO